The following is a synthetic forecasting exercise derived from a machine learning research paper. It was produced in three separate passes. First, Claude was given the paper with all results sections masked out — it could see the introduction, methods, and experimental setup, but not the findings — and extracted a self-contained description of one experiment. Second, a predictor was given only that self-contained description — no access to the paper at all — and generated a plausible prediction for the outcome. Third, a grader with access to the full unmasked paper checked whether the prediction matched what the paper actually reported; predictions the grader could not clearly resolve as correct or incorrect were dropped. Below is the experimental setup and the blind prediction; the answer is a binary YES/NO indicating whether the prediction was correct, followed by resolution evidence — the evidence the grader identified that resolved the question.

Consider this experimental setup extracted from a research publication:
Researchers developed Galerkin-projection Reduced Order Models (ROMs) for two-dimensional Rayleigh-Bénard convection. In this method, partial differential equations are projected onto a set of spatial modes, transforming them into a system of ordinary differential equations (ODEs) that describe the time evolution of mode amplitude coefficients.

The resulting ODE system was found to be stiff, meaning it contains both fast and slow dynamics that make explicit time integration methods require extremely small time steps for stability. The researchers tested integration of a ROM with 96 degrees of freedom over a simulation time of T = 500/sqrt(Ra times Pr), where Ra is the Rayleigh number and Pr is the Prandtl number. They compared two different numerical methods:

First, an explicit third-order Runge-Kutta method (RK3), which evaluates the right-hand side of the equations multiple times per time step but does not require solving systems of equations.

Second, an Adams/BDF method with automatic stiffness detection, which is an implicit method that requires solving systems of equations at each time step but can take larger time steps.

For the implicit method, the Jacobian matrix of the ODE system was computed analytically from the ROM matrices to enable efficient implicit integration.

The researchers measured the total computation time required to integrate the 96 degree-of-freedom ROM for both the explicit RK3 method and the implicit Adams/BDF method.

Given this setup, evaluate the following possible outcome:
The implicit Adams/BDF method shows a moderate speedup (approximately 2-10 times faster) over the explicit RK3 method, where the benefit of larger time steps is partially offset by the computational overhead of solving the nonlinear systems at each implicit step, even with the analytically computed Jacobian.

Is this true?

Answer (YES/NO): NO